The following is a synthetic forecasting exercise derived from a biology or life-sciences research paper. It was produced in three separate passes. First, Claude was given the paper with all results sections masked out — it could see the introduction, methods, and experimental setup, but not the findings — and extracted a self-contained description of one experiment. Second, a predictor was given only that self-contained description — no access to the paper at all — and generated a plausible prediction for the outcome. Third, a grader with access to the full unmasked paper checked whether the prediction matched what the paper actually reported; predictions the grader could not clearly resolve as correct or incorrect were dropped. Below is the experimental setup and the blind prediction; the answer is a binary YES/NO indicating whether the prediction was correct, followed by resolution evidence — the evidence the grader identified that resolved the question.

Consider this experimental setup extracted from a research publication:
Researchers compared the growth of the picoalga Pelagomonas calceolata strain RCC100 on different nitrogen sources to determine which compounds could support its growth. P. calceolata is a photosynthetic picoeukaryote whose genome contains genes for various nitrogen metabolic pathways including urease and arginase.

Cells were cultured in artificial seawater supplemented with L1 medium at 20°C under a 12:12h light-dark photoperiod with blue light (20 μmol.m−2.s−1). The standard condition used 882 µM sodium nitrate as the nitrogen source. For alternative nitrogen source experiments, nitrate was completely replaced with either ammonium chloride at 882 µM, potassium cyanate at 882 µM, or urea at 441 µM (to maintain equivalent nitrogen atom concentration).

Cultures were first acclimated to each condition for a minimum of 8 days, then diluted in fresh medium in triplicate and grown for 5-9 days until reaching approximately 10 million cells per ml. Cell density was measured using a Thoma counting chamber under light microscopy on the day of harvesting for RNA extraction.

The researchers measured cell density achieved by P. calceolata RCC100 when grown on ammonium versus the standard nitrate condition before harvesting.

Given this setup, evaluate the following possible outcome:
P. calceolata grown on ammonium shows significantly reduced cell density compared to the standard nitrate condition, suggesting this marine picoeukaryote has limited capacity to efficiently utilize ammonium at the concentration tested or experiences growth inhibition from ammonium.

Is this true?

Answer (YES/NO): YES